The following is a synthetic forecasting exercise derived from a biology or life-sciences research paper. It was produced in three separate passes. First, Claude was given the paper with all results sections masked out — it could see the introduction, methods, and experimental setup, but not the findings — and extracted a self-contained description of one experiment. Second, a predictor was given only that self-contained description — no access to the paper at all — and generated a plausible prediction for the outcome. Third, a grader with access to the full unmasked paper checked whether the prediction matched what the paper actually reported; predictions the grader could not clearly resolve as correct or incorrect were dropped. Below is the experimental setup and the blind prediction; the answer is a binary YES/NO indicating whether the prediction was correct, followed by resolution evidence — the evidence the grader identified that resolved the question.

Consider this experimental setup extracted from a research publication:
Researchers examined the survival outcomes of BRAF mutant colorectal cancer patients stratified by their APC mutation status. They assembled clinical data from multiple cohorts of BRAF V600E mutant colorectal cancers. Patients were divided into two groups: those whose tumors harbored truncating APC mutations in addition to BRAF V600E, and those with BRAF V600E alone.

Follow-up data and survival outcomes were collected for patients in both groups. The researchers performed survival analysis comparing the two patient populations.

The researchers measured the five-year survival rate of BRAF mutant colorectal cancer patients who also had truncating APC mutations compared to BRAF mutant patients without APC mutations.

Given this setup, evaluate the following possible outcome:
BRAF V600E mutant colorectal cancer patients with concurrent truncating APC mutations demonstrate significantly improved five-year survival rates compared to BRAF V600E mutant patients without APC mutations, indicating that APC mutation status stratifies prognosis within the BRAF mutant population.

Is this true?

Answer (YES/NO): NO